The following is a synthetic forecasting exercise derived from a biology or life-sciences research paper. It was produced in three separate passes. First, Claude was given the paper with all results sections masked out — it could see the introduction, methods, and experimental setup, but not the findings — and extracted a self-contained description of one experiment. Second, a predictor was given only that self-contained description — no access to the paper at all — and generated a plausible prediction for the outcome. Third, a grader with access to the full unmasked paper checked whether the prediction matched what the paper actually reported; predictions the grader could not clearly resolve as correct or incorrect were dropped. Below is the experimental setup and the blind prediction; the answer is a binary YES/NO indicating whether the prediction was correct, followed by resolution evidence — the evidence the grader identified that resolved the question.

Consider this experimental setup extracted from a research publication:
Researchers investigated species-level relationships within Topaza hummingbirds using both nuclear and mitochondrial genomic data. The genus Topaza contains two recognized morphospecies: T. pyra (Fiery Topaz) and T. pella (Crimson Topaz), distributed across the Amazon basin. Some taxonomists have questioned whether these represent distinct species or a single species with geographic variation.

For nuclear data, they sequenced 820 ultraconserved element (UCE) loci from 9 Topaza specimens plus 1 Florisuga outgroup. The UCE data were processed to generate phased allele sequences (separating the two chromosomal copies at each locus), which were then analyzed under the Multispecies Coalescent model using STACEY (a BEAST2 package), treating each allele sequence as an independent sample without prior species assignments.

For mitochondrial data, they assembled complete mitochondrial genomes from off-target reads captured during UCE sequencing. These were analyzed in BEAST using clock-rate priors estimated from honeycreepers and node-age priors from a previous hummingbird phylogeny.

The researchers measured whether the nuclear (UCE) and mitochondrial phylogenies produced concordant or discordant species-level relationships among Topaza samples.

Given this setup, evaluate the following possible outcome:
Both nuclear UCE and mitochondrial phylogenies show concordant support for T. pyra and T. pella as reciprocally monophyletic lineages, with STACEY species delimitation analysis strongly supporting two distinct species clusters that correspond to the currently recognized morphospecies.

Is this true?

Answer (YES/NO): NO